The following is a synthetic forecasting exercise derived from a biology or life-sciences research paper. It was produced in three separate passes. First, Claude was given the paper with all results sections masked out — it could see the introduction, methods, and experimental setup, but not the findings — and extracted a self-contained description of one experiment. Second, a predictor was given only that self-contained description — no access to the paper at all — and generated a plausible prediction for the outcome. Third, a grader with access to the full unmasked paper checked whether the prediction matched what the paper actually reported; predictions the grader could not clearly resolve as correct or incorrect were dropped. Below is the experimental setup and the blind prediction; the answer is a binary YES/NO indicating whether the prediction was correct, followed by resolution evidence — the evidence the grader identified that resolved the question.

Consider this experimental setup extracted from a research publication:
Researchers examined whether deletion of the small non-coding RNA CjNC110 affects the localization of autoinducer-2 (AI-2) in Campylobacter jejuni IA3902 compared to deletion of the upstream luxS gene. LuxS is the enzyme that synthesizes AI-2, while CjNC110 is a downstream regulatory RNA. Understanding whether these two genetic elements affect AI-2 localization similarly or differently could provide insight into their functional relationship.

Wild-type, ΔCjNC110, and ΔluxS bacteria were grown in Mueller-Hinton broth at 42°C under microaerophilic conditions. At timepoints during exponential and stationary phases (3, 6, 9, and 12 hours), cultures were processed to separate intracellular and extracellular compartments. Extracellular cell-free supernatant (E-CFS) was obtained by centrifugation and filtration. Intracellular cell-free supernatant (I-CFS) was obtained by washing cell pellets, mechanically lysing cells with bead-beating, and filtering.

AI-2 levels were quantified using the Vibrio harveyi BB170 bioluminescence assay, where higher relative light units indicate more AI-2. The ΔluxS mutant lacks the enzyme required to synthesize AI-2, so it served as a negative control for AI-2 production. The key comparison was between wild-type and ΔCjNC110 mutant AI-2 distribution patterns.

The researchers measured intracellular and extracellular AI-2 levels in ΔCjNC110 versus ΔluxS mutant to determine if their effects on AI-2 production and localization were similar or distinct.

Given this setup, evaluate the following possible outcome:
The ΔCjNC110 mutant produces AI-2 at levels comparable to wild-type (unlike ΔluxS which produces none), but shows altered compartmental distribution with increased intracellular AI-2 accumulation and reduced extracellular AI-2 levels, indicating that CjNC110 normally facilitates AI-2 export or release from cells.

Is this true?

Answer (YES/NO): YES